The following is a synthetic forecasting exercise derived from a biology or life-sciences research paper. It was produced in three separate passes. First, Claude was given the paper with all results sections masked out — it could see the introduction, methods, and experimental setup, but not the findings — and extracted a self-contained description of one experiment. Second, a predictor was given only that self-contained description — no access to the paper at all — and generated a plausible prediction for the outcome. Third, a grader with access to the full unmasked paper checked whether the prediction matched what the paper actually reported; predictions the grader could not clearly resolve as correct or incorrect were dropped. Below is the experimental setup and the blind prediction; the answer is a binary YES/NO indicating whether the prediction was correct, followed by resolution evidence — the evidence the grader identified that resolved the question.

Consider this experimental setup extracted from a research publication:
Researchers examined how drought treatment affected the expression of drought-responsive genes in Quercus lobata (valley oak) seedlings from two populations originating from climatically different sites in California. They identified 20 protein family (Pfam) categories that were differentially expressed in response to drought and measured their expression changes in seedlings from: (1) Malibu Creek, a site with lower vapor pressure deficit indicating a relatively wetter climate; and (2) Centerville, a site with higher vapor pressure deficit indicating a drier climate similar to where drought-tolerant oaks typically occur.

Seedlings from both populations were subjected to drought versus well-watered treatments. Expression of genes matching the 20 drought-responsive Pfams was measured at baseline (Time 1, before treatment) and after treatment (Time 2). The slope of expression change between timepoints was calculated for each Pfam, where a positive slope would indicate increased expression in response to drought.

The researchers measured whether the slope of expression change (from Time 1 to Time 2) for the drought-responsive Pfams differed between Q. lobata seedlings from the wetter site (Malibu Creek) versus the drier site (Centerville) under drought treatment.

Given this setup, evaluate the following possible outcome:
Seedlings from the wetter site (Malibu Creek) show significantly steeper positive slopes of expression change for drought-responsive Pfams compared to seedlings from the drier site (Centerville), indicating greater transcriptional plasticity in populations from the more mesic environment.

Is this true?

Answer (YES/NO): YES